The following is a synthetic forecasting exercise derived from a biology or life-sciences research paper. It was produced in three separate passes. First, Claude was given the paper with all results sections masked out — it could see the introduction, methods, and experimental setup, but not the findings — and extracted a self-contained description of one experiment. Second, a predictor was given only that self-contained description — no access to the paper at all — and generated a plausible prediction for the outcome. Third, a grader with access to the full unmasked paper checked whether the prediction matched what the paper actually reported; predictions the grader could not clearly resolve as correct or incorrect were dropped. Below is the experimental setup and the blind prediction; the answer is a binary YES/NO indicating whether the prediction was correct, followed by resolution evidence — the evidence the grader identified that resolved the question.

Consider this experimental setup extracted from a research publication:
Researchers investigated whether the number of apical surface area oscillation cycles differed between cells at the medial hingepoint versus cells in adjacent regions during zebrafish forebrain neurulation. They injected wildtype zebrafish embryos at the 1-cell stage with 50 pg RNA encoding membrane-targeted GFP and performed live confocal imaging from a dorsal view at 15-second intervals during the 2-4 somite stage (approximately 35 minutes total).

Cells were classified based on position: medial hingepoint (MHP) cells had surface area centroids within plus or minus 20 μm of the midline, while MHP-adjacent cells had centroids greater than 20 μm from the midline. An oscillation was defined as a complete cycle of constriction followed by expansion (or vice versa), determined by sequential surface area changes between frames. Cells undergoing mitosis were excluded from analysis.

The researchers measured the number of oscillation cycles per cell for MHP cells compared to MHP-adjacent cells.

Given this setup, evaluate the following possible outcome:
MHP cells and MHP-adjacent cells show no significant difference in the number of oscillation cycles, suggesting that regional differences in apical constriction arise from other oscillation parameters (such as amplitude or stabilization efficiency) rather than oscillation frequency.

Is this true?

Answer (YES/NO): YES